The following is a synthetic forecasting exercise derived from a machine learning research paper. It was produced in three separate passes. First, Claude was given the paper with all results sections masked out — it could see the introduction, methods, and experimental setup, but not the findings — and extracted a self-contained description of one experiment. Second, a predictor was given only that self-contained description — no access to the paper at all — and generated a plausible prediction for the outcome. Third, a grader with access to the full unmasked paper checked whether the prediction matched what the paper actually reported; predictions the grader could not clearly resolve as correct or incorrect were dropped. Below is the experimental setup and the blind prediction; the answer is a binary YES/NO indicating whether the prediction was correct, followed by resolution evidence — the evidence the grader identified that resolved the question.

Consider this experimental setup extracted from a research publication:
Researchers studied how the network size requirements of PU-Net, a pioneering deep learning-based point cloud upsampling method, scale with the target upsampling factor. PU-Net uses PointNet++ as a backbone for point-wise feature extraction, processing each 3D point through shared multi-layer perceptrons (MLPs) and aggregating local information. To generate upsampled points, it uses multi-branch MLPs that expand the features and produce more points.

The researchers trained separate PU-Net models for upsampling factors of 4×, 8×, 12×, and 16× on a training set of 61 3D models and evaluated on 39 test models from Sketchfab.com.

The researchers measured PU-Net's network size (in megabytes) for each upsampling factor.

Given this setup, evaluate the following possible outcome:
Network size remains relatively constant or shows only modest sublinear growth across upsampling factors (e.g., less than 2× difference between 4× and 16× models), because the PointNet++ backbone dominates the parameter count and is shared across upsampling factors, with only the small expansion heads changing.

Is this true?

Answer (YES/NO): NO